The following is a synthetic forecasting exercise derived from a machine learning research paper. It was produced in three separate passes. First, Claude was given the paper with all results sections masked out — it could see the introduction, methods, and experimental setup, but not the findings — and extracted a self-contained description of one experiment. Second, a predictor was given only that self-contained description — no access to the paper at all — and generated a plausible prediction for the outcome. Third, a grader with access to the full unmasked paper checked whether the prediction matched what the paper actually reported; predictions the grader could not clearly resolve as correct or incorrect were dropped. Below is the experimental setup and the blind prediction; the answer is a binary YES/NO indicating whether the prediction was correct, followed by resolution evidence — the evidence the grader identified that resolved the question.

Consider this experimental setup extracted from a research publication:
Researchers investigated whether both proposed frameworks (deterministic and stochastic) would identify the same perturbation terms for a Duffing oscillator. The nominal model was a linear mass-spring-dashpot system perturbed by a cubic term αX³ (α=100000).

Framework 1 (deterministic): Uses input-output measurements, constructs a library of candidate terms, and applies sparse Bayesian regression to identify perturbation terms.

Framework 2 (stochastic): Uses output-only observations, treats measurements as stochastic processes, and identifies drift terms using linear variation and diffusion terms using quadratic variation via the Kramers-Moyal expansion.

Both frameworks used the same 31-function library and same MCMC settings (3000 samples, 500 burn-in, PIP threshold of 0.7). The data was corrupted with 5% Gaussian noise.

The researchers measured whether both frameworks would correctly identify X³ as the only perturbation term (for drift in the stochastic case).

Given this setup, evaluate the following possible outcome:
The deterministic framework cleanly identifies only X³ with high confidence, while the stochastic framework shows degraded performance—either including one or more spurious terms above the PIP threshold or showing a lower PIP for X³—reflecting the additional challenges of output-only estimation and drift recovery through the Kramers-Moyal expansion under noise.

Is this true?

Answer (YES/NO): NO